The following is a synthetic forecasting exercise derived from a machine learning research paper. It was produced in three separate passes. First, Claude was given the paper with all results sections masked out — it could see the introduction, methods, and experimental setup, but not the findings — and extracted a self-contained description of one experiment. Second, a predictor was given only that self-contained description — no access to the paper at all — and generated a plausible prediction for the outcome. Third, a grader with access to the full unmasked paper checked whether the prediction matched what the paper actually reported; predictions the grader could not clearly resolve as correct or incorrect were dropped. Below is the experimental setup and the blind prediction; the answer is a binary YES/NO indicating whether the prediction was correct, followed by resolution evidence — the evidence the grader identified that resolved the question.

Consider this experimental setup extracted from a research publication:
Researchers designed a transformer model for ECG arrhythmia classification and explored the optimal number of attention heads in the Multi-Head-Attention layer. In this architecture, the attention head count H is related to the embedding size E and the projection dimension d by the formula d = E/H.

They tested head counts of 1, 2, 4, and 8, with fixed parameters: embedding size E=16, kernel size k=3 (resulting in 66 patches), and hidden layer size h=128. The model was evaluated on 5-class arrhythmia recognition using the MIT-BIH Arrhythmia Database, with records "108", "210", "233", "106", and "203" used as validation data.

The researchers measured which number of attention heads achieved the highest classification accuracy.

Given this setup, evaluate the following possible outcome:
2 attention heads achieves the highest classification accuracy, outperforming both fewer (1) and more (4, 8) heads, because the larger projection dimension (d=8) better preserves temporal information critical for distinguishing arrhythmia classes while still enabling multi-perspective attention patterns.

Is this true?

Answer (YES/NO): NO